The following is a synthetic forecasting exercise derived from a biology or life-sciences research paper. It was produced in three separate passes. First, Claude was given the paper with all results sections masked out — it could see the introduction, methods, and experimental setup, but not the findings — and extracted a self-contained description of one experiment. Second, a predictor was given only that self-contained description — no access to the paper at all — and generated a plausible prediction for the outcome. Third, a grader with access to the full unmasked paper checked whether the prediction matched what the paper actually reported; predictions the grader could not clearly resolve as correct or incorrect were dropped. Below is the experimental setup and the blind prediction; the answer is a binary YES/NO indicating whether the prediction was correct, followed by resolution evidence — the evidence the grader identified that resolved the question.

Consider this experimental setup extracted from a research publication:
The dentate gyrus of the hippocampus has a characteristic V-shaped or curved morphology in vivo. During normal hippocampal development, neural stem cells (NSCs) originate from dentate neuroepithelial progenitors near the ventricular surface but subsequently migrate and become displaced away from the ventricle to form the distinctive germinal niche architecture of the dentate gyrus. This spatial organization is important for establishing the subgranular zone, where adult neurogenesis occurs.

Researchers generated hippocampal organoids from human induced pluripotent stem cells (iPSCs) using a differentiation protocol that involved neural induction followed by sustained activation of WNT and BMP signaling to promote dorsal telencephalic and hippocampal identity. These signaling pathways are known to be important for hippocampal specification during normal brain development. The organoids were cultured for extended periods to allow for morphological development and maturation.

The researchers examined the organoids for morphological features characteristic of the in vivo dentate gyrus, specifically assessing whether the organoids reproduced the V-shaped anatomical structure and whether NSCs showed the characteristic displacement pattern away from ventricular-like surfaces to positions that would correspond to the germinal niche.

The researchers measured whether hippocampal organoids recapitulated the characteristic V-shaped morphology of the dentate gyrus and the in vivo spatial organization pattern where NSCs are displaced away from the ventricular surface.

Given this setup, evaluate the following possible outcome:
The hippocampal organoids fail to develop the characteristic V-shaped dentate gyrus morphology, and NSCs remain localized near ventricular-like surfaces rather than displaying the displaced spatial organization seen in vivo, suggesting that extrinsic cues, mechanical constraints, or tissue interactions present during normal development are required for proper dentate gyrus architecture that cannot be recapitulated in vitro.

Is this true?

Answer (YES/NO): YES